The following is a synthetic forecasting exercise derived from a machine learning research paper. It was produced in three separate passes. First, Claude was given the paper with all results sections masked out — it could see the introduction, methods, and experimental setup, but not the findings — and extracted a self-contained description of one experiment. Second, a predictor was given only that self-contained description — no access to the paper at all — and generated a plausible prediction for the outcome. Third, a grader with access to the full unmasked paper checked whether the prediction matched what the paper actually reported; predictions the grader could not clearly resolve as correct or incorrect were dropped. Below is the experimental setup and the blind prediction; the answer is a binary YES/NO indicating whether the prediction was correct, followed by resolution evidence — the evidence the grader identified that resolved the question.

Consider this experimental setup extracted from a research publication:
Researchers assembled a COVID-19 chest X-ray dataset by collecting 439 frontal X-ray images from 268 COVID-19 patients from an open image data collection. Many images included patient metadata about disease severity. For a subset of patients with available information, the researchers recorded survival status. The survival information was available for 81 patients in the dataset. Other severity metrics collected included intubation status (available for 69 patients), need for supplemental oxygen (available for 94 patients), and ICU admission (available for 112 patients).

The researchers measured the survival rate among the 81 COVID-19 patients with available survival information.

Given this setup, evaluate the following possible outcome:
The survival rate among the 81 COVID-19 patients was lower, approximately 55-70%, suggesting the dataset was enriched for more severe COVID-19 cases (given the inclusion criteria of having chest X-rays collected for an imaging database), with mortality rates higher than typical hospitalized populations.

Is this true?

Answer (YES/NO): NO